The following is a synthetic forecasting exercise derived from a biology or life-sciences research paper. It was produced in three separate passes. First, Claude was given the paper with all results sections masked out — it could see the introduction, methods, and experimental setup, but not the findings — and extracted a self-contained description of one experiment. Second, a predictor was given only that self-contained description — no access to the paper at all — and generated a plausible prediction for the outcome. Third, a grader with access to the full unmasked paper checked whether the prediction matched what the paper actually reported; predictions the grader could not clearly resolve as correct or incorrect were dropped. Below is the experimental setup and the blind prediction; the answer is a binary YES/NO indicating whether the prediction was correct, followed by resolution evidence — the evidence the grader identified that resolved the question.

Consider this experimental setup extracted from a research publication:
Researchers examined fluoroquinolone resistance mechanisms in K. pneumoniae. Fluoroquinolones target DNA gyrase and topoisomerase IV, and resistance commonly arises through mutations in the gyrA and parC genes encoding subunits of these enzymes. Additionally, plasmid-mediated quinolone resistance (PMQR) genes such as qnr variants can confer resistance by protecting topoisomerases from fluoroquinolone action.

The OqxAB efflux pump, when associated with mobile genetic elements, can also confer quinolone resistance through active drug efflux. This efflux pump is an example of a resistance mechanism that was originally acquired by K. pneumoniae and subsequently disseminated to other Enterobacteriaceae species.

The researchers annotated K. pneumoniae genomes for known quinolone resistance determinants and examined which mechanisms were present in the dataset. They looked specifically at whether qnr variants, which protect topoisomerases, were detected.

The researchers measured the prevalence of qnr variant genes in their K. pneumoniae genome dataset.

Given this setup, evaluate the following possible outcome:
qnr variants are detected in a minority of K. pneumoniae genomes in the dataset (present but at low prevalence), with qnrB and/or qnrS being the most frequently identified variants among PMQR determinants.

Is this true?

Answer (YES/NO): NO